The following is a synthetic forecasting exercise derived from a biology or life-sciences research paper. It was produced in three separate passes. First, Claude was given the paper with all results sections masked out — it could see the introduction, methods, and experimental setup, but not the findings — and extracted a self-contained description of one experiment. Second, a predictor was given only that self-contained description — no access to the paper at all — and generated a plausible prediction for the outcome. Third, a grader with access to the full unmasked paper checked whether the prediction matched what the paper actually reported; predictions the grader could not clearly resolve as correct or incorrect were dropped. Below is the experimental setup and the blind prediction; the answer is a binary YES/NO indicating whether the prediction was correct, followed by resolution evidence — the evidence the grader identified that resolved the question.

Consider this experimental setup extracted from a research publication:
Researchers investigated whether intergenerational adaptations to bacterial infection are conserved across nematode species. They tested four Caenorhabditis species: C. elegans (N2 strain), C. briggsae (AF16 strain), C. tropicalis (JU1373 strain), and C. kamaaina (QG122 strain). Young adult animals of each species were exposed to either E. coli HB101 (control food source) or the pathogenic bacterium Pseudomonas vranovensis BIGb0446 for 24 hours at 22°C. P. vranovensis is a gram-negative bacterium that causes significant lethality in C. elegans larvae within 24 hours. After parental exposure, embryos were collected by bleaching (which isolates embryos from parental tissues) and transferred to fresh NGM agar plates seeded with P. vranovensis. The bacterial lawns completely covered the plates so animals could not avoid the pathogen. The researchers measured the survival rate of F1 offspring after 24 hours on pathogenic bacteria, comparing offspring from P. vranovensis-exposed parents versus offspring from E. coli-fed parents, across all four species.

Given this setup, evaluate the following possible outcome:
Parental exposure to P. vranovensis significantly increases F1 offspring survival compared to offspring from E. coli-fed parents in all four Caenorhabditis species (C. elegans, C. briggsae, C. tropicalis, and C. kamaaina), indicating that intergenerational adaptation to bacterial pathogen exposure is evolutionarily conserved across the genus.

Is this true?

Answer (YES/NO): NO